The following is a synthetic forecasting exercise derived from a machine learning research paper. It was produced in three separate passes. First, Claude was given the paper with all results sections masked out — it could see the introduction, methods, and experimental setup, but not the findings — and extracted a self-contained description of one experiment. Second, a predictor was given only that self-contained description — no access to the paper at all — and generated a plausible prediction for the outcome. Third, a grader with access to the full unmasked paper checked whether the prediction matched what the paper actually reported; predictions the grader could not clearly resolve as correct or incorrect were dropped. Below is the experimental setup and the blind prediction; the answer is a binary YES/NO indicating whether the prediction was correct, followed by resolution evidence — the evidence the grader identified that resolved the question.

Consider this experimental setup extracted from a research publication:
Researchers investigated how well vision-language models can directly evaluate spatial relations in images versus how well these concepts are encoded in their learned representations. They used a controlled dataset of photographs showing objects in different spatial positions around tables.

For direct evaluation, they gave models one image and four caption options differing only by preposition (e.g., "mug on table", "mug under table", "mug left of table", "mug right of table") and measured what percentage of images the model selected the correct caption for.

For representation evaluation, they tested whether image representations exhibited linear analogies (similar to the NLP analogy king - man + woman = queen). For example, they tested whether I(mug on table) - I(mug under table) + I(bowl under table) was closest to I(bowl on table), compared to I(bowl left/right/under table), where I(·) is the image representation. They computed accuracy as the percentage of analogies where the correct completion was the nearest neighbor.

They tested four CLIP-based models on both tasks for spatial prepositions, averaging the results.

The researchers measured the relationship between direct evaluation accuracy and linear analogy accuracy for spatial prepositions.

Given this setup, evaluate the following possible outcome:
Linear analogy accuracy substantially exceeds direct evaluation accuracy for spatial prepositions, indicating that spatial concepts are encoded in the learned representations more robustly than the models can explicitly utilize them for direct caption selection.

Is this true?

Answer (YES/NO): NO